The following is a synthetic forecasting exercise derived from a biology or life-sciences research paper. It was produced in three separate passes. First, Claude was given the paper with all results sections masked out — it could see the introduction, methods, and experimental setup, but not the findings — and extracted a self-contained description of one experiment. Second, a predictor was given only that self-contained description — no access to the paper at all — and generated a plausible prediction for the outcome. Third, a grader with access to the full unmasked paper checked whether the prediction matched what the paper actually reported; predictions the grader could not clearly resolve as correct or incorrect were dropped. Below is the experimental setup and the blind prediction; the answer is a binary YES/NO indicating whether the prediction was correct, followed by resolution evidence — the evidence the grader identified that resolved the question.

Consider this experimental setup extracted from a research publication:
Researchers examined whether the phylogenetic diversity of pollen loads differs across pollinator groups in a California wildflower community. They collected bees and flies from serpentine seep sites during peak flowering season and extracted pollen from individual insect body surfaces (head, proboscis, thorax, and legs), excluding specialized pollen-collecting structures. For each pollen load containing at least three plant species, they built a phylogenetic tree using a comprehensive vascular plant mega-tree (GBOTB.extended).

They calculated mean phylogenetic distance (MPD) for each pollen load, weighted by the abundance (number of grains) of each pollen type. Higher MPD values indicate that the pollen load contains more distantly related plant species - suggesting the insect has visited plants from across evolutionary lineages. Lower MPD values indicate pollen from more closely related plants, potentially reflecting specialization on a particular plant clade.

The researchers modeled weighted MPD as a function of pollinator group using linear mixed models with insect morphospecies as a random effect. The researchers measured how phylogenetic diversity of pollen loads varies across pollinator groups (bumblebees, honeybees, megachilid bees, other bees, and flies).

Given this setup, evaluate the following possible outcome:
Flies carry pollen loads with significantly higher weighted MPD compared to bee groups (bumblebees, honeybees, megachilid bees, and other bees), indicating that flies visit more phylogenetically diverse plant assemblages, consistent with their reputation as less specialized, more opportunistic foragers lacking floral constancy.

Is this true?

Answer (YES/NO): NO